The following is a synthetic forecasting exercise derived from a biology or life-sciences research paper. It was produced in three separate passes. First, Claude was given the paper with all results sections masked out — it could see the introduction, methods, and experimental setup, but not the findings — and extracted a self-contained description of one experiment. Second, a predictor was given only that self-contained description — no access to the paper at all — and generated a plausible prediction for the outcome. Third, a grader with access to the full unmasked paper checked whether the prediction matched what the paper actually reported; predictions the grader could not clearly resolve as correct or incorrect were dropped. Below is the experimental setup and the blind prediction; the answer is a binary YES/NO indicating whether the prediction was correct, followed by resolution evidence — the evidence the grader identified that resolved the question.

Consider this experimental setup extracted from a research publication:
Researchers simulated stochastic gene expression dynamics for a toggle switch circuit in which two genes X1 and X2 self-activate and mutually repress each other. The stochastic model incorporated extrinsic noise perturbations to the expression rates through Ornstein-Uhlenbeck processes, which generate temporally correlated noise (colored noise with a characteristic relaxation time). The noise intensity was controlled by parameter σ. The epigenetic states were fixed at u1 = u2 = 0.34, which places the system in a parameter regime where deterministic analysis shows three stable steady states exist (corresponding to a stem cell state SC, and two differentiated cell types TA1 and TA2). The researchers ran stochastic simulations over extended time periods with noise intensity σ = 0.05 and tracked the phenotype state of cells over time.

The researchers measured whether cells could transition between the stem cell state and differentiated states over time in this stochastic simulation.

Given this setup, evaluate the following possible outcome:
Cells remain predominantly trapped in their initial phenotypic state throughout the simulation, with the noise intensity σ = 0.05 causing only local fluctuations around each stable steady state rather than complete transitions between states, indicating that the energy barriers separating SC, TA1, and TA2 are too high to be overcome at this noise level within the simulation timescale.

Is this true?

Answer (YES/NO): NO